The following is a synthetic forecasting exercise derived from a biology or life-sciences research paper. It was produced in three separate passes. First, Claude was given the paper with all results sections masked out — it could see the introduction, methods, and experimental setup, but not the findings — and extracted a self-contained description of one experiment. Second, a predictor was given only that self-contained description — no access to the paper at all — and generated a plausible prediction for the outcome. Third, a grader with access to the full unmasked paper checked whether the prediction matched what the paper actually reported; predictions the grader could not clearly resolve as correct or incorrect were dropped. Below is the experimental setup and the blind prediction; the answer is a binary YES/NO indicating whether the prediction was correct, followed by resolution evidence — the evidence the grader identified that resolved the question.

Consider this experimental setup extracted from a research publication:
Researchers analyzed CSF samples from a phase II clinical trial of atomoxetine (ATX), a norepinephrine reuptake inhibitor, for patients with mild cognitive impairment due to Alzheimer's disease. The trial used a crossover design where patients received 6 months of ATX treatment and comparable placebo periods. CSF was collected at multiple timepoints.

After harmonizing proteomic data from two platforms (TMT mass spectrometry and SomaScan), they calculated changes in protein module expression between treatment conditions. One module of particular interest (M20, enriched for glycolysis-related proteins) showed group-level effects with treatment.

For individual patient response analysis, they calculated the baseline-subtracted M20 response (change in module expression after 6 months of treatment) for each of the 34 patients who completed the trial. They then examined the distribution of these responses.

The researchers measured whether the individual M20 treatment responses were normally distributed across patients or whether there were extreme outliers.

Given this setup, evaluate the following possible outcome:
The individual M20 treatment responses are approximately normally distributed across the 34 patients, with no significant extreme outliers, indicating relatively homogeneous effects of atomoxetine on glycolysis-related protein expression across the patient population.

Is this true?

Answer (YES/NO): NO